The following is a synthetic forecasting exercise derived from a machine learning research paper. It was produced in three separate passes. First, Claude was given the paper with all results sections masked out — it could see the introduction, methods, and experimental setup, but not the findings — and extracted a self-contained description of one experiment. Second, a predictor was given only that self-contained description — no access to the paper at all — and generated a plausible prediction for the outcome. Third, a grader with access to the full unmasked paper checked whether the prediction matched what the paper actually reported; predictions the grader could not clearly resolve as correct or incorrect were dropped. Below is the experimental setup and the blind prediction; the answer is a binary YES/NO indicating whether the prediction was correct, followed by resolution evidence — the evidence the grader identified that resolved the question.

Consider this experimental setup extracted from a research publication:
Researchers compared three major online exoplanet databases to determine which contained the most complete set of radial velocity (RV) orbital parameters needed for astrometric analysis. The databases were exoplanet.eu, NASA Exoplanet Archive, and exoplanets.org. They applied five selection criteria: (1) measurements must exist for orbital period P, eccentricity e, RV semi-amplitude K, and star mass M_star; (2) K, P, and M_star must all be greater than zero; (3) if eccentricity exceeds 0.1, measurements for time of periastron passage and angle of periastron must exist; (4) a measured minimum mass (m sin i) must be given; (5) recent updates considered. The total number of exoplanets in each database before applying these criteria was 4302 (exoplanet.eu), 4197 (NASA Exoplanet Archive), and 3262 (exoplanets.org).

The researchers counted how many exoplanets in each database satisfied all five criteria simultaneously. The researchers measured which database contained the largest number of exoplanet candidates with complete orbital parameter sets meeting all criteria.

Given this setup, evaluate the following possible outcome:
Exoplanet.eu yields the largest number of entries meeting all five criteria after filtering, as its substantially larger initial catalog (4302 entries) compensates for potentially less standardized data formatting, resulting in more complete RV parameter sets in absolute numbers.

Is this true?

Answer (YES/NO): NO